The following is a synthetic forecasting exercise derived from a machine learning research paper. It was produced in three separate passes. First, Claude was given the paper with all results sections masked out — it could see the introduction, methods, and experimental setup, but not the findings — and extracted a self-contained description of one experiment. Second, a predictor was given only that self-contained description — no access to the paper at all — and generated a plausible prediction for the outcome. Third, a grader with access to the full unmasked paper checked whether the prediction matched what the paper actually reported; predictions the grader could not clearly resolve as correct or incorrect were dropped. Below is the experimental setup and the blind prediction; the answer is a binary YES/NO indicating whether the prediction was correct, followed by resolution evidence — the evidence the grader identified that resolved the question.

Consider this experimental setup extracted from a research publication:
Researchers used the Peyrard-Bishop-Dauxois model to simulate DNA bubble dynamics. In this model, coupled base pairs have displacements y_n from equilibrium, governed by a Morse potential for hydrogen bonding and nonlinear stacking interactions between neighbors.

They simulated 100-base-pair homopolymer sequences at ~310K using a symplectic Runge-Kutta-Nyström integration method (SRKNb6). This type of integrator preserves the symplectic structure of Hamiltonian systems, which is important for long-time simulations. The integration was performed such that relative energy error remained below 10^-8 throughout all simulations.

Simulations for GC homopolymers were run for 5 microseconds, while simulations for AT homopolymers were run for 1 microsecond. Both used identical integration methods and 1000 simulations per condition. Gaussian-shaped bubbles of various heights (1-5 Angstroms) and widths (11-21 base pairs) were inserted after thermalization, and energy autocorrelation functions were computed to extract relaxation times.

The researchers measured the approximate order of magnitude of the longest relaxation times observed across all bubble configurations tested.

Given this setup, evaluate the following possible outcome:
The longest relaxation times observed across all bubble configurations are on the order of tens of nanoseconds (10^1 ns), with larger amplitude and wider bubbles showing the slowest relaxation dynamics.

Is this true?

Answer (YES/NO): NO